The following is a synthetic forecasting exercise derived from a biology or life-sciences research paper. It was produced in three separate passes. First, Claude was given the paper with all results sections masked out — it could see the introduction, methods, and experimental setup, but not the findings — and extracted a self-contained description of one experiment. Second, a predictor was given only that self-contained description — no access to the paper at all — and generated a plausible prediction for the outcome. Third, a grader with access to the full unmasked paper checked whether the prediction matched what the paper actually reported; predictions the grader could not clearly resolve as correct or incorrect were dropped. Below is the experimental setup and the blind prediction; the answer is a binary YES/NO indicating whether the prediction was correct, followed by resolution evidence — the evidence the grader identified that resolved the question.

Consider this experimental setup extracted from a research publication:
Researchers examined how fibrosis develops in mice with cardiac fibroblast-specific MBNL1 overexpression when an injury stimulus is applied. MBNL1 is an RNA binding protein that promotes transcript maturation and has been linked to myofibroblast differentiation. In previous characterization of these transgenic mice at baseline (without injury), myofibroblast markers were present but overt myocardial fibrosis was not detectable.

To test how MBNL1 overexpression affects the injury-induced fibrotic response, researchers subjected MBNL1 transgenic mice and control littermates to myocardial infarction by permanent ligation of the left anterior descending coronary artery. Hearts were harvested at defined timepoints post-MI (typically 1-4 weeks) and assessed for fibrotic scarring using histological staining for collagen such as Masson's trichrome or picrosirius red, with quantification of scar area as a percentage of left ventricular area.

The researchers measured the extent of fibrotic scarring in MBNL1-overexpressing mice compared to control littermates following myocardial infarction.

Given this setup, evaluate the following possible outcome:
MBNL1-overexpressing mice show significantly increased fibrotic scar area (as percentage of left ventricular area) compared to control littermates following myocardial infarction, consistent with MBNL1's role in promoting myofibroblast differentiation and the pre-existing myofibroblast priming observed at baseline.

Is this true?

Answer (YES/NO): NO